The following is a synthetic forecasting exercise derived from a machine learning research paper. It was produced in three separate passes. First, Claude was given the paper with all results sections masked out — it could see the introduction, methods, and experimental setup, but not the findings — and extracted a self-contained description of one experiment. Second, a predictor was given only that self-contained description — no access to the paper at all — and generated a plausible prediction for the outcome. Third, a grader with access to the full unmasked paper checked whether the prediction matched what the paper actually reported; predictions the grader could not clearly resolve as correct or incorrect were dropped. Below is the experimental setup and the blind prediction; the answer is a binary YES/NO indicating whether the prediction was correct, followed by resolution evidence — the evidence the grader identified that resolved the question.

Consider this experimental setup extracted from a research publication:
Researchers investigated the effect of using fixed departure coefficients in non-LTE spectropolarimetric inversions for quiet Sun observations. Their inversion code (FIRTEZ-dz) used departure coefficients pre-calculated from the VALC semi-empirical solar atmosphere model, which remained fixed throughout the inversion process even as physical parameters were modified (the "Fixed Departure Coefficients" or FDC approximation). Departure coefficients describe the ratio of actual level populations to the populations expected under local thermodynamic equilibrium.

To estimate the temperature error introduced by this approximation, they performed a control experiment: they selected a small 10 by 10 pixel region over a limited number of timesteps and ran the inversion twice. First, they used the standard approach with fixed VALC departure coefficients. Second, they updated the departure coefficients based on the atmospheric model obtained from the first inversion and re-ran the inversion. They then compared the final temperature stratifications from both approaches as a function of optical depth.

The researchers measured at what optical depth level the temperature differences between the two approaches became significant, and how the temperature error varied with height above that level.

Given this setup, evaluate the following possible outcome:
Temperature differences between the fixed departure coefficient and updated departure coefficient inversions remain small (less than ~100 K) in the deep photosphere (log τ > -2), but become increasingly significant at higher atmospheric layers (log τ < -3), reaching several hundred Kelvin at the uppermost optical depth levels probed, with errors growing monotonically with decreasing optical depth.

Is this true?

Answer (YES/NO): NO